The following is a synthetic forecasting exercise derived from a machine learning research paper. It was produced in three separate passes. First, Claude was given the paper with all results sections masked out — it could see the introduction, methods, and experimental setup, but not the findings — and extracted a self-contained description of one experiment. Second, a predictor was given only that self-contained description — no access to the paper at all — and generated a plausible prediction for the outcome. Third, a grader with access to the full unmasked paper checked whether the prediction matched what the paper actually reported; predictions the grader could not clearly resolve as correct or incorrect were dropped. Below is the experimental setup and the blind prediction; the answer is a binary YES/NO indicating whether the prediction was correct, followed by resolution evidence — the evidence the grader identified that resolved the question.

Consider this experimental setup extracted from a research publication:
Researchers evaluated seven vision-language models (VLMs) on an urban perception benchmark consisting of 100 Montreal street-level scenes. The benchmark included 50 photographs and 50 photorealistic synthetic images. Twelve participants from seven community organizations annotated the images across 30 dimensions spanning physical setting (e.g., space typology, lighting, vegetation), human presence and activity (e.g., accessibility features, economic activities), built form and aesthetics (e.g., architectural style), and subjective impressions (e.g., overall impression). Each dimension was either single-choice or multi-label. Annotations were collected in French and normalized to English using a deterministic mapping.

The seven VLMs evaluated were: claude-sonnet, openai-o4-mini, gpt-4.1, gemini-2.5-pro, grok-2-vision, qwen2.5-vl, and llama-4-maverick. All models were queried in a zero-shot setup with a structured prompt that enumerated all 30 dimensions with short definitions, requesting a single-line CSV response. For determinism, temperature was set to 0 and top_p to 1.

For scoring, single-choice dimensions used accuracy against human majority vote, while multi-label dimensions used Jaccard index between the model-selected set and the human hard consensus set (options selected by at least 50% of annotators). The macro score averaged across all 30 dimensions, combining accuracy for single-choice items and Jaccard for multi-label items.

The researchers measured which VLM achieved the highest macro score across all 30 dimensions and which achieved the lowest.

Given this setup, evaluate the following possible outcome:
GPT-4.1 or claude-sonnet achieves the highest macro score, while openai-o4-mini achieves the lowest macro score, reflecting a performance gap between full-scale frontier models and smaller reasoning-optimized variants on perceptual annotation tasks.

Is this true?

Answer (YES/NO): NO